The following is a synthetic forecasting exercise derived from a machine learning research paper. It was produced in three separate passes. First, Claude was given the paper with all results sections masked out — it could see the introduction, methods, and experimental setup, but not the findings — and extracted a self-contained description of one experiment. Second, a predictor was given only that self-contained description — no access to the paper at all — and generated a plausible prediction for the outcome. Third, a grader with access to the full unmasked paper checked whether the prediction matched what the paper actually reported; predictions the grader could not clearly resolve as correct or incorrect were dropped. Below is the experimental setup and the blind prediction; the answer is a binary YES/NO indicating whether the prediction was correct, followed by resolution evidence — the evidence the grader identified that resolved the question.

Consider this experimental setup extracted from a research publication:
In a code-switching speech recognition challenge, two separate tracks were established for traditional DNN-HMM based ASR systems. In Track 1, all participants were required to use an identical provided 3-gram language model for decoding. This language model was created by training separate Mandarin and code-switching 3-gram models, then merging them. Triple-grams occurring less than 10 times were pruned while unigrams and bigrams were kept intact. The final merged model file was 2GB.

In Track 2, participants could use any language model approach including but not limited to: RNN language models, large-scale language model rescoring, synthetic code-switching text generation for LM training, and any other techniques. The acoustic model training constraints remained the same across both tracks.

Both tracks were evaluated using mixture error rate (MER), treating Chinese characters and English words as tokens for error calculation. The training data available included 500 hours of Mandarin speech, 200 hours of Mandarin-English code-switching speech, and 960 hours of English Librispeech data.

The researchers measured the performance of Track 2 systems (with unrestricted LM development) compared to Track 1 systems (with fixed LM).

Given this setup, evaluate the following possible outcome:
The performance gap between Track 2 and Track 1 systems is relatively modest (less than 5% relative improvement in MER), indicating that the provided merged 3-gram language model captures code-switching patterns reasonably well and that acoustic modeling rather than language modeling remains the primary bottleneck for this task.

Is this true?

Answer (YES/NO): YES